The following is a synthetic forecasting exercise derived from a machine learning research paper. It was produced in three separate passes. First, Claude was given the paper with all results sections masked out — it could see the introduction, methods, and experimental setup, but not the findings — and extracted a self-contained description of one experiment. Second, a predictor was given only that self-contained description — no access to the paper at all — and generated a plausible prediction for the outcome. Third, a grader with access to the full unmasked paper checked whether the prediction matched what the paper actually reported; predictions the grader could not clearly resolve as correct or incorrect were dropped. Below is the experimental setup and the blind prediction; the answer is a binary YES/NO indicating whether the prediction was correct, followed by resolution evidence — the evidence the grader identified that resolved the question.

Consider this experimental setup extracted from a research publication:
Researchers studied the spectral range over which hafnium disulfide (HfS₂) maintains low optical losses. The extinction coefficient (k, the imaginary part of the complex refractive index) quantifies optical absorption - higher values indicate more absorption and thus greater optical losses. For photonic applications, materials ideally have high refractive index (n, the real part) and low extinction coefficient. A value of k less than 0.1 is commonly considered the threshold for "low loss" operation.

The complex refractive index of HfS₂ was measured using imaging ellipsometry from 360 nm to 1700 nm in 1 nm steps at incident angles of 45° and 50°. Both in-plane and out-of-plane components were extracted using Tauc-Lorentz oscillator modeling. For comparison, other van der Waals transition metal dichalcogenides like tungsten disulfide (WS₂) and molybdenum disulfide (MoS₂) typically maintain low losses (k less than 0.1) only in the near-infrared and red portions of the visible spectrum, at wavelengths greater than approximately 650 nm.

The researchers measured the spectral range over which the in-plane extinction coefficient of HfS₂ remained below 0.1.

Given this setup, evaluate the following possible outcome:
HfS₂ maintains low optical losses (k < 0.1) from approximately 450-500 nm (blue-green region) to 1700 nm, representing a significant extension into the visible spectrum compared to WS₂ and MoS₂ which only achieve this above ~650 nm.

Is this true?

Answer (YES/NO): NO